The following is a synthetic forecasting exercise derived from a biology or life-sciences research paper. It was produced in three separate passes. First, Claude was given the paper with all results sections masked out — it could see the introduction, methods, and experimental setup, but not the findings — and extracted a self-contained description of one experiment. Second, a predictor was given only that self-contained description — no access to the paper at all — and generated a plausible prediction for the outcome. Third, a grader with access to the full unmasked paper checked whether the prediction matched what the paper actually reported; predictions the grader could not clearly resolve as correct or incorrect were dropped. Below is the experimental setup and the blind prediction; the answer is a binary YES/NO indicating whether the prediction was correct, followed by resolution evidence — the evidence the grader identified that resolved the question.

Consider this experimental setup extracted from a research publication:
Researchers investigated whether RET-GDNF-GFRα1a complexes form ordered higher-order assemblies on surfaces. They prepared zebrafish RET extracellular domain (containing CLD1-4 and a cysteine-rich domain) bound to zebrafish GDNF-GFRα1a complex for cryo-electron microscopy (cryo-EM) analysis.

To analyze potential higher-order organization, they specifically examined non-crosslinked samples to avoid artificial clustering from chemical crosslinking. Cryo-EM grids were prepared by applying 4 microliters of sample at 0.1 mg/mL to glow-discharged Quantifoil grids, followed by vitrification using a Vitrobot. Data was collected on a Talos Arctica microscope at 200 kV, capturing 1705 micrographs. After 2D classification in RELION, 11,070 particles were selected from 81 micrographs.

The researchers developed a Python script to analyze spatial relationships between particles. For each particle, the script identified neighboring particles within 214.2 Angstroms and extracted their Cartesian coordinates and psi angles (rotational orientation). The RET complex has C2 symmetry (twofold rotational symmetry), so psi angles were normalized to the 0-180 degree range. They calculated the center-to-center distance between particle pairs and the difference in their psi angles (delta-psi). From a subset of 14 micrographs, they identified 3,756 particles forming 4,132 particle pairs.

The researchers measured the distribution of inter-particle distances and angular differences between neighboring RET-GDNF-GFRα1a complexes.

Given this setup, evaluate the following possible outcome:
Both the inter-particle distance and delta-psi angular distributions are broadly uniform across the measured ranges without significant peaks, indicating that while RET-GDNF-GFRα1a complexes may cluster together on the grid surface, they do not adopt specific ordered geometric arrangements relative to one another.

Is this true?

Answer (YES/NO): NO